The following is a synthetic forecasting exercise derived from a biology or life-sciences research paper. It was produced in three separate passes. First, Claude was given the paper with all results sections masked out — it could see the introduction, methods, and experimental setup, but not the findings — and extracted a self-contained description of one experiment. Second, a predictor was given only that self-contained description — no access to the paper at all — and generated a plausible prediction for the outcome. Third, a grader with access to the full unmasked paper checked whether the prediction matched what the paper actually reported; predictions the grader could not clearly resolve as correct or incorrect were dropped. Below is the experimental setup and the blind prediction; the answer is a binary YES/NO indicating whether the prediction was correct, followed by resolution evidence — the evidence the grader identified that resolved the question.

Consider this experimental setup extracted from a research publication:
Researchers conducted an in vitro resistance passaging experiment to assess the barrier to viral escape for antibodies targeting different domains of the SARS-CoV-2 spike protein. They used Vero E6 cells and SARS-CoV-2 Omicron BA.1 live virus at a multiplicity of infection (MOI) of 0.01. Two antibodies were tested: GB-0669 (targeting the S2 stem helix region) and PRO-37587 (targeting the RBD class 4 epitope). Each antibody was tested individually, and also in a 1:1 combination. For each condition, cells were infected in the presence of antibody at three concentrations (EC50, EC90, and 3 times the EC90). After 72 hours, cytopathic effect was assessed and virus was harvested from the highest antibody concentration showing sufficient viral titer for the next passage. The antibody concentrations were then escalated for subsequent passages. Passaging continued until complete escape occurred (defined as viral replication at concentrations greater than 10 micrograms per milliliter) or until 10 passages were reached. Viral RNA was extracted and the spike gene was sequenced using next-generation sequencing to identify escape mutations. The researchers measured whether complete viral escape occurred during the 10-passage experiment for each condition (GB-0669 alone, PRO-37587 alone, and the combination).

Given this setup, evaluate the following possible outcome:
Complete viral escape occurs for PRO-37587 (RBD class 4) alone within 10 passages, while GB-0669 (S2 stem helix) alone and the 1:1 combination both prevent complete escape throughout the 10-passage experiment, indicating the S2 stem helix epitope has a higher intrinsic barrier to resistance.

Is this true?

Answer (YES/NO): NO